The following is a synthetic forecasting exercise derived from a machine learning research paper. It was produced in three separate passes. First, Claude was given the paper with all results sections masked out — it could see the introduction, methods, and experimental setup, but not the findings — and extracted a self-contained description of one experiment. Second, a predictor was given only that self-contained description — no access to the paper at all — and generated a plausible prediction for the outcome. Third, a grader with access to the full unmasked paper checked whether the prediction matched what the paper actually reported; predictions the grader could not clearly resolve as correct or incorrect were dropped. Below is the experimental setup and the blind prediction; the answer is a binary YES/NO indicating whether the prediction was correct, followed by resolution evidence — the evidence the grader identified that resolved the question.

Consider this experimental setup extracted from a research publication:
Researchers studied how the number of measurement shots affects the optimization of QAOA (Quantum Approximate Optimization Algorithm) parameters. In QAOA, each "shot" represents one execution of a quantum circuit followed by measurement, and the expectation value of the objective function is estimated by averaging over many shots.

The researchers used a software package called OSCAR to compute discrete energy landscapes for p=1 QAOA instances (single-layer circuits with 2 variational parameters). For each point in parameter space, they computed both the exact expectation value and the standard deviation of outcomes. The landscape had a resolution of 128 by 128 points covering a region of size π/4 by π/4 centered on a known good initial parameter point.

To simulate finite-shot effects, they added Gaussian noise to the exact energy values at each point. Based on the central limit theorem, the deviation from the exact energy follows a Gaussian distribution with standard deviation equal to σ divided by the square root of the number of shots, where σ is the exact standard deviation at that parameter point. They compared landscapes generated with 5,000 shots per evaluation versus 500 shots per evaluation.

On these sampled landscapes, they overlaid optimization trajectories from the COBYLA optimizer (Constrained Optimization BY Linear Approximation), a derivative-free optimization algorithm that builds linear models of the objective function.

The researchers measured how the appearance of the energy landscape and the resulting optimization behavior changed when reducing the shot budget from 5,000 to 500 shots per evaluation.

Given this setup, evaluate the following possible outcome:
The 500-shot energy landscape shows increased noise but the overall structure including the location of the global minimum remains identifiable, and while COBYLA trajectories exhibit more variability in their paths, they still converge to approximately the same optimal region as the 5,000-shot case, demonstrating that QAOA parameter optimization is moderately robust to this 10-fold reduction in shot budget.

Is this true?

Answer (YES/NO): NO